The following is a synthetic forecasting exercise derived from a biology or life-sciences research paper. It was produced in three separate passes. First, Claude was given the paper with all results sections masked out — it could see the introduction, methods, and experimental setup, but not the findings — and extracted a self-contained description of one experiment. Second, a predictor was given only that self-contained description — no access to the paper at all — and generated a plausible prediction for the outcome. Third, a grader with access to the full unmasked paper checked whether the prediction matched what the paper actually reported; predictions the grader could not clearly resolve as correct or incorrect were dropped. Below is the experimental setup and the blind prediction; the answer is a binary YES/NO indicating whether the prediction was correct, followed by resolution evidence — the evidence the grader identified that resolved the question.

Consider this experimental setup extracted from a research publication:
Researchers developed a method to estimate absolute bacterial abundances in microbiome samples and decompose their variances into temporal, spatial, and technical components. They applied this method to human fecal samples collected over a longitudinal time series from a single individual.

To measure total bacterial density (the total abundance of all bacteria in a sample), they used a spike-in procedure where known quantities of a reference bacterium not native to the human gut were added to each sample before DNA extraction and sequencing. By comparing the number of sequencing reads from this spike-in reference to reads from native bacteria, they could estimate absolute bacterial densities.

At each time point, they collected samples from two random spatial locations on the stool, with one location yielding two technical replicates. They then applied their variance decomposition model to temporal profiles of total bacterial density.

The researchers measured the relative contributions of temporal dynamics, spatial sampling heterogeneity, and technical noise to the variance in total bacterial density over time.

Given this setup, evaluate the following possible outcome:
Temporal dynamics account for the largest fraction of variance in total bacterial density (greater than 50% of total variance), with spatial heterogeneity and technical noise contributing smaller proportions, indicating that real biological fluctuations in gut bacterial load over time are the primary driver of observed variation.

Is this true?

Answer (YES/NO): YES